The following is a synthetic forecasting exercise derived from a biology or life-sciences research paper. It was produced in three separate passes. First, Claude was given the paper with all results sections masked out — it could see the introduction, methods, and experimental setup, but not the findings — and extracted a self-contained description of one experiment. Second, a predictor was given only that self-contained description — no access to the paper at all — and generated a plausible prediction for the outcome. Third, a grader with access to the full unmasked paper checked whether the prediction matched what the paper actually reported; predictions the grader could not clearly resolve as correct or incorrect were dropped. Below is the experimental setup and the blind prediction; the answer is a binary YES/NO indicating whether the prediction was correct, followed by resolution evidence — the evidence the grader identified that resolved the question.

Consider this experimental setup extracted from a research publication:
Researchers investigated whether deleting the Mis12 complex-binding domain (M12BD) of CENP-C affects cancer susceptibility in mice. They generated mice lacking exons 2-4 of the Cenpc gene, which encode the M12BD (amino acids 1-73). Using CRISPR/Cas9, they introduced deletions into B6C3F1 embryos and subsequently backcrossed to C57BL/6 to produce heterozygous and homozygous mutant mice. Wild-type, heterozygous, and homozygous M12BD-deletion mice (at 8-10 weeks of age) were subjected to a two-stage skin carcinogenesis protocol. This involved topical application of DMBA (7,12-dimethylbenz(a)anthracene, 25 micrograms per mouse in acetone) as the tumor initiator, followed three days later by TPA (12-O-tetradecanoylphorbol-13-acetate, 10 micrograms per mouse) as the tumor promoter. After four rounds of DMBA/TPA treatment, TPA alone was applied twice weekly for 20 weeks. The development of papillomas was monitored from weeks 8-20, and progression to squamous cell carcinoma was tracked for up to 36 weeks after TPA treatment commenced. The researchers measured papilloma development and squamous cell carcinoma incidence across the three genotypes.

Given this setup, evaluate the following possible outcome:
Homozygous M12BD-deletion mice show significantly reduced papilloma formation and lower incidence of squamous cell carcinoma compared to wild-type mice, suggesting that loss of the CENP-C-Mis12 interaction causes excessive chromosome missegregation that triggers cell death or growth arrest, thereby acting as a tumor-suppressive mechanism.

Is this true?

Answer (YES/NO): NO